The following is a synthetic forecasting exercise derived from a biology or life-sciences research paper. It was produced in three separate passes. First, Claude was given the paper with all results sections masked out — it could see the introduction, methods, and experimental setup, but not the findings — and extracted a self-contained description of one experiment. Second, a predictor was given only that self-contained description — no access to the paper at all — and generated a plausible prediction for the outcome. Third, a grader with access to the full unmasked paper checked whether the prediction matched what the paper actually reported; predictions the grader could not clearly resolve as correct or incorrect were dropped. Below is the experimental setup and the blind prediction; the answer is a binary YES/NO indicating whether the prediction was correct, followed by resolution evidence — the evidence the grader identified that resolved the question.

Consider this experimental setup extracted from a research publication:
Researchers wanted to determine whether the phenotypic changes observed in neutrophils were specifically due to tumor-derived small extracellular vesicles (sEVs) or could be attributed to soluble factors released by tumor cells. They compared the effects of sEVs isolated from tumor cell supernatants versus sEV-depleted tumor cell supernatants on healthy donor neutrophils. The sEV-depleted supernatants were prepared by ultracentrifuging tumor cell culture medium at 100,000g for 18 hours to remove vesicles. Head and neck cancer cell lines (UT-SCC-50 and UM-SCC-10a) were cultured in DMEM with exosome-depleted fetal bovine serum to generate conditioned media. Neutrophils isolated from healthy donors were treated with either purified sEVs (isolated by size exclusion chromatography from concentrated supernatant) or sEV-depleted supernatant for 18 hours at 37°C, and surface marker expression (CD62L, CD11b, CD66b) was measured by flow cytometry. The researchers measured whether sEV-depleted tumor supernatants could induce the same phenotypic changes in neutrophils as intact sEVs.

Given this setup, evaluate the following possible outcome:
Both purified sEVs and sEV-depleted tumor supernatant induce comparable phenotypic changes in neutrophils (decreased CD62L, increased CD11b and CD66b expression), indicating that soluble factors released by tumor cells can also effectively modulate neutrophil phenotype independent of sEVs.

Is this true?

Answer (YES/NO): NO